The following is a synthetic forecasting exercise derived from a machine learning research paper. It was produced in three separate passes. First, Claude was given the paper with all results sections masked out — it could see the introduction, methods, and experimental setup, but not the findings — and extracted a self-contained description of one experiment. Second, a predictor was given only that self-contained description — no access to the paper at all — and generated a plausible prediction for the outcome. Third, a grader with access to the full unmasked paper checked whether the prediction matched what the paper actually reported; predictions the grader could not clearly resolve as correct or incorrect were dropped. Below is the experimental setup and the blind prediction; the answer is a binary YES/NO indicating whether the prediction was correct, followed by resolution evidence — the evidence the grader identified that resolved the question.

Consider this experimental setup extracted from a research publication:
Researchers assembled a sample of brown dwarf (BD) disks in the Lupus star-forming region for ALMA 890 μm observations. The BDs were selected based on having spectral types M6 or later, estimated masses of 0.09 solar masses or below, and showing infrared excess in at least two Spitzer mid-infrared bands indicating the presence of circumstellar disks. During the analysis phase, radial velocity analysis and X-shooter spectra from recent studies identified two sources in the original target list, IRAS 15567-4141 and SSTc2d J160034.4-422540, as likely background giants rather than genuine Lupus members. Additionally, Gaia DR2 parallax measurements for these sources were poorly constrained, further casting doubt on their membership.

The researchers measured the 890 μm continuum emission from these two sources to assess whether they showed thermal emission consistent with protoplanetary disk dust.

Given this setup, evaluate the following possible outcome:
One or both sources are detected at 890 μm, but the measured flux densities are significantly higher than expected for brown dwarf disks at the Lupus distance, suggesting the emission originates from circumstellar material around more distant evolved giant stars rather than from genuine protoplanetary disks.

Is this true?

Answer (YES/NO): NO